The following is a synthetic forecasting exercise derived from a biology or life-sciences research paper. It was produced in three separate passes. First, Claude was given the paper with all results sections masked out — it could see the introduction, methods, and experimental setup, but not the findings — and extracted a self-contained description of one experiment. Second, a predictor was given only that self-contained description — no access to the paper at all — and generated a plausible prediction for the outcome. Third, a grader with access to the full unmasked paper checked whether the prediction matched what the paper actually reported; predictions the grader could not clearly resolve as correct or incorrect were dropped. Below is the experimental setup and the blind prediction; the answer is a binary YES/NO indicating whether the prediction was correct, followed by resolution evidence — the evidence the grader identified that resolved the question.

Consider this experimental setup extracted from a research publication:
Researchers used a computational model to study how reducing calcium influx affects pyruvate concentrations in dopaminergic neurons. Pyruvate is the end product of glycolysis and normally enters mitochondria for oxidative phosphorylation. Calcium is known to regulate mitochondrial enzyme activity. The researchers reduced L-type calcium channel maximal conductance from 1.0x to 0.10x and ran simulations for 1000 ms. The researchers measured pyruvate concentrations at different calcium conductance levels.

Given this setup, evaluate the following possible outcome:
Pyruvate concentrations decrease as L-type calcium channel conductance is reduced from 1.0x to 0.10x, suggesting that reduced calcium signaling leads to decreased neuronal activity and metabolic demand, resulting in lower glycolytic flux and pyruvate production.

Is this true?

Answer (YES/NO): NO